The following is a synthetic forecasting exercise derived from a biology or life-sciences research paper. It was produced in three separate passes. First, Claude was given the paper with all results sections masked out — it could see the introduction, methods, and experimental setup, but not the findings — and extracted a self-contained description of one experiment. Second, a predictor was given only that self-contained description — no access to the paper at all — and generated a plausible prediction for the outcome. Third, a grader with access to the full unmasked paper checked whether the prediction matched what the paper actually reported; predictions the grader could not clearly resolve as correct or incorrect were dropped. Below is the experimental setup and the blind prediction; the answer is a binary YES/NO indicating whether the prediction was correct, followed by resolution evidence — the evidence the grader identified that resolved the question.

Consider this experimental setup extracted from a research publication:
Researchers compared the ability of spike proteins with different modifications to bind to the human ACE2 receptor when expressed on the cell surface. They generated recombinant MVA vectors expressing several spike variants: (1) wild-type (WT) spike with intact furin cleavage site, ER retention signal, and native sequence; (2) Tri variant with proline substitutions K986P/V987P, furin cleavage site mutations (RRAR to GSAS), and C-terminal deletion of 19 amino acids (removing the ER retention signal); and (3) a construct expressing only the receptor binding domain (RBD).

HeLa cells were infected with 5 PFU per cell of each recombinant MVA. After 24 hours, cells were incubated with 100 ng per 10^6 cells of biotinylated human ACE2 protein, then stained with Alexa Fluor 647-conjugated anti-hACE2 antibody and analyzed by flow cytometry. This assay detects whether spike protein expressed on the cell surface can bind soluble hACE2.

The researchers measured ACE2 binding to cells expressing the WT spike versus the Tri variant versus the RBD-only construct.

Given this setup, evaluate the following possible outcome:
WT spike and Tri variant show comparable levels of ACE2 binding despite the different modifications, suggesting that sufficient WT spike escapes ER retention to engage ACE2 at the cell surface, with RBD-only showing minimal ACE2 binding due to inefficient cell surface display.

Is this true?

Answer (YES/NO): NO